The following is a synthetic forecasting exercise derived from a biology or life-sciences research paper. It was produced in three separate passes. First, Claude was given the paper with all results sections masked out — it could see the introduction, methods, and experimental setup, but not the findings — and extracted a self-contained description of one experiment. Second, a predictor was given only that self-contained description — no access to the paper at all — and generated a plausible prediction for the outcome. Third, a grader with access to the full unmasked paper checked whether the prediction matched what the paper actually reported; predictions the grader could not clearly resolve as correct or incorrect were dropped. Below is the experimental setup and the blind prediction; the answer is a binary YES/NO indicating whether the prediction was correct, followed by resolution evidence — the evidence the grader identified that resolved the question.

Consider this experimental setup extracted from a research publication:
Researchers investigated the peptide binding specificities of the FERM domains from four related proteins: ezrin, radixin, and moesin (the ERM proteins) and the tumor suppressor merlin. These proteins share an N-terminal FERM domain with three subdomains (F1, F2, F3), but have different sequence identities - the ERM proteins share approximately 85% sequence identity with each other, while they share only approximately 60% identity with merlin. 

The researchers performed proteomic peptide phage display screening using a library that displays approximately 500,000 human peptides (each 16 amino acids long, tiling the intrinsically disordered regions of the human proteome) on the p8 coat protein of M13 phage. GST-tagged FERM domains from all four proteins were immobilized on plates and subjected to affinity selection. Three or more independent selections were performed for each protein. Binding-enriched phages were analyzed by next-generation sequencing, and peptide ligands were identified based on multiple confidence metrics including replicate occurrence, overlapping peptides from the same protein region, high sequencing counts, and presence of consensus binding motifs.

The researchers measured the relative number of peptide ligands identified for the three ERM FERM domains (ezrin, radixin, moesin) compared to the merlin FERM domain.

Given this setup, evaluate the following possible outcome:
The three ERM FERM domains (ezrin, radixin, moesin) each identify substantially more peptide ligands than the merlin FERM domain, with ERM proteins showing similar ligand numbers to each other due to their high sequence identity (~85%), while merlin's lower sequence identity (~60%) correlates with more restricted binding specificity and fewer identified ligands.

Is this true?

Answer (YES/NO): YES